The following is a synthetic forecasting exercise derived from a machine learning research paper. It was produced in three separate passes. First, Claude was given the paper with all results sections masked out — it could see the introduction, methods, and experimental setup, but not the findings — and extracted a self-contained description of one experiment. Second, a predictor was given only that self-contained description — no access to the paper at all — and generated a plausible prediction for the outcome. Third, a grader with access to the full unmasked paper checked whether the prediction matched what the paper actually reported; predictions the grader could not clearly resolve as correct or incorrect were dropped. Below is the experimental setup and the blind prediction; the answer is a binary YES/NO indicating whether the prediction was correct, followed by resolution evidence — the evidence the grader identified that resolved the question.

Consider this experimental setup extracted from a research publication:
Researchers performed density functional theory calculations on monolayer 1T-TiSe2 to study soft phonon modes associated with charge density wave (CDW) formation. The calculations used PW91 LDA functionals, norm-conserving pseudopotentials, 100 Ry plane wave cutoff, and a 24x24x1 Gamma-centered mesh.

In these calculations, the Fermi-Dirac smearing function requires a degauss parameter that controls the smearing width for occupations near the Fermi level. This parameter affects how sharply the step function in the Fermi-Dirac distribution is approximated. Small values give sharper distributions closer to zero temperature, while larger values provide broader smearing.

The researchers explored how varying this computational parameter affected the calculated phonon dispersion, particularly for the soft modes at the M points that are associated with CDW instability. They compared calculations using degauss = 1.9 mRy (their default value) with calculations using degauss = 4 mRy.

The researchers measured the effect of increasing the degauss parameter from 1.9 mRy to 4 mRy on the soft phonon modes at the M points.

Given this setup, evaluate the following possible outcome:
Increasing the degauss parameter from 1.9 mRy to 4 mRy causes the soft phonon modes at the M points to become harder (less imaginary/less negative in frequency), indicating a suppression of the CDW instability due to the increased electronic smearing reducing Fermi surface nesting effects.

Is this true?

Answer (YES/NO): YES